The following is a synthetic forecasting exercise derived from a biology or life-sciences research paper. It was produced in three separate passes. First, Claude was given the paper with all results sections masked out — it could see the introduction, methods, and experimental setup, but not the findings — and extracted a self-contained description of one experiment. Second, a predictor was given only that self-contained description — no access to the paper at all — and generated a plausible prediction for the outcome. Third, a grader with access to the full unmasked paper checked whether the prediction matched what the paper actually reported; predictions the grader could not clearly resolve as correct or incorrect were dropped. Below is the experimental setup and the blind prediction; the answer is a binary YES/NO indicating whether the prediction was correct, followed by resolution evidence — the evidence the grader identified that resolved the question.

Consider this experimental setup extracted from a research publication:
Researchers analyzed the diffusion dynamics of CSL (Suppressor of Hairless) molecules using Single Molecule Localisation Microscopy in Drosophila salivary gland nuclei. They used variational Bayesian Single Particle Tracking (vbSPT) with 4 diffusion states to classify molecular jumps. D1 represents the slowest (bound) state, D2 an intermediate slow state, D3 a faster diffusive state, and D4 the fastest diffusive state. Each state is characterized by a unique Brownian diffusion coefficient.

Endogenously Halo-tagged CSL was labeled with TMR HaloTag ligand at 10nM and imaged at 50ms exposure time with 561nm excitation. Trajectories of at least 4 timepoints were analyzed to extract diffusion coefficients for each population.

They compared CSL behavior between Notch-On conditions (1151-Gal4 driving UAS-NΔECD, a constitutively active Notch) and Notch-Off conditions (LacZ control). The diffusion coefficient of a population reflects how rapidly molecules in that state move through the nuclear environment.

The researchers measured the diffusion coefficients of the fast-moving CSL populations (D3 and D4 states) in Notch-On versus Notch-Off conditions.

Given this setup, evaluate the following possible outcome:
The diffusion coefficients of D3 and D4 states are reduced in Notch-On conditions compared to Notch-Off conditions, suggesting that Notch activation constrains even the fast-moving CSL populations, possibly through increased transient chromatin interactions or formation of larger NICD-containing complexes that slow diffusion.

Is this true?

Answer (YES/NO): NO